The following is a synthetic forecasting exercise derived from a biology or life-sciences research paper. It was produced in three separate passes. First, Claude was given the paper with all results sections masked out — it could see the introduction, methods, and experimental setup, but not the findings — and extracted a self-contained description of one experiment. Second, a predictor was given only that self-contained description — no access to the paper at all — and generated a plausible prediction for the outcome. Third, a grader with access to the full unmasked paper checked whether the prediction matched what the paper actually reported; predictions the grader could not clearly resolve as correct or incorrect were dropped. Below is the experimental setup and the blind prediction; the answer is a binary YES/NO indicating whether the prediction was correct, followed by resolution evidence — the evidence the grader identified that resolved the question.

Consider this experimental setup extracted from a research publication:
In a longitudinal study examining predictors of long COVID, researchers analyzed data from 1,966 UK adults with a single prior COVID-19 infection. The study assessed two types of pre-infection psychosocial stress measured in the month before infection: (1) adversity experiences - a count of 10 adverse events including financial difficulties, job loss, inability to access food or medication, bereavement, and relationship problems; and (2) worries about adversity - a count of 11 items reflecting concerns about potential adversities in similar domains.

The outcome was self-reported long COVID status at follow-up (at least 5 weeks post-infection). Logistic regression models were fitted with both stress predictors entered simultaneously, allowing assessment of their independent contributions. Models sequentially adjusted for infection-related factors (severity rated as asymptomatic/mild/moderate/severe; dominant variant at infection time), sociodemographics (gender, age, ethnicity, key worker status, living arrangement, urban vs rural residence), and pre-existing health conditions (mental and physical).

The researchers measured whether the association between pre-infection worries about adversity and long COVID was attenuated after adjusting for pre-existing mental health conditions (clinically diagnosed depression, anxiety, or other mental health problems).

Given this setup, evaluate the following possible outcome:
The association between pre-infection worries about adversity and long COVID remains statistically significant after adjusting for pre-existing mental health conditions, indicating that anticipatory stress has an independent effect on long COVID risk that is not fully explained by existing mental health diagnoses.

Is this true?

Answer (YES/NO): YES